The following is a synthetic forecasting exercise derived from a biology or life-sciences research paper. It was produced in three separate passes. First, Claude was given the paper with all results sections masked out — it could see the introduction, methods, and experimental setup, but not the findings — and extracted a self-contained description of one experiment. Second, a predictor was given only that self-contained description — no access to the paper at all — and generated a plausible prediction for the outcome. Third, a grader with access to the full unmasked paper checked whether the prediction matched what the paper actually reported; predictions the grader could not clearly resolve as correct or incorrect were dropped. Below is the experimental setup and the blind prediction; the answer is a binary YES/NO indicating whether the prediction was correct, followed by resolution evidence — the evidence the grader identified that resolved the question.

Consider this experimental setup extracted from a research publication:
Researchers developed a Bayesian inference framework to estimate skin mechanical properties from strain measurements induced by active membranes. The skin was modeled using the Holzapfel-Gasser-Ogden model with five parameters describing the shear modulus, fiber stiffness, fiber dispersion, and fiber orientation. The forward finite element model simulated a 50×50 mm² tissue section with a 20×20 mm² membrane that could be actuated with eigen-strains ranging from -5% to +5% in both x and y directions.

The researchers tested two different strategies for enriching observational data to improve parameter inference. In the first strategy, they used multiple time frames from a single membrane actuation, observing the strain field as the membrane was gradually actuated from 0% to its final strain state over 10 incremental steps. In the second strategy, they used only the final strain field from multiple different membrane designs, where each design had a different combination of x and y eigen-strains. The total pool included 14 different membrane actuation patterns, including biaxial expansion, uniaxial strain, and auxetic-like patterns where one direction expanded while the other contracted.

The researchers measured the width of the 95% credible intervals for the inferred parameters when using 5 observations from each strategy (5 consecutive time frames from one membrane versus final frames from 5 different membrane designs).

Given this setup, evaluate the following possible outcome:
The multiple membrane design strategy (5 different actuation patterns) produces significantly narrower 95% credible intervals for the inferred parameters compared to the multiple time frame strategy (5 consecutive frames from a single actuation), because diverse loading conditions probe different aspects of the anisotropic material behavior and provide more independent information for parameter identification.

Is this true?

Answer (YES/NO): NO